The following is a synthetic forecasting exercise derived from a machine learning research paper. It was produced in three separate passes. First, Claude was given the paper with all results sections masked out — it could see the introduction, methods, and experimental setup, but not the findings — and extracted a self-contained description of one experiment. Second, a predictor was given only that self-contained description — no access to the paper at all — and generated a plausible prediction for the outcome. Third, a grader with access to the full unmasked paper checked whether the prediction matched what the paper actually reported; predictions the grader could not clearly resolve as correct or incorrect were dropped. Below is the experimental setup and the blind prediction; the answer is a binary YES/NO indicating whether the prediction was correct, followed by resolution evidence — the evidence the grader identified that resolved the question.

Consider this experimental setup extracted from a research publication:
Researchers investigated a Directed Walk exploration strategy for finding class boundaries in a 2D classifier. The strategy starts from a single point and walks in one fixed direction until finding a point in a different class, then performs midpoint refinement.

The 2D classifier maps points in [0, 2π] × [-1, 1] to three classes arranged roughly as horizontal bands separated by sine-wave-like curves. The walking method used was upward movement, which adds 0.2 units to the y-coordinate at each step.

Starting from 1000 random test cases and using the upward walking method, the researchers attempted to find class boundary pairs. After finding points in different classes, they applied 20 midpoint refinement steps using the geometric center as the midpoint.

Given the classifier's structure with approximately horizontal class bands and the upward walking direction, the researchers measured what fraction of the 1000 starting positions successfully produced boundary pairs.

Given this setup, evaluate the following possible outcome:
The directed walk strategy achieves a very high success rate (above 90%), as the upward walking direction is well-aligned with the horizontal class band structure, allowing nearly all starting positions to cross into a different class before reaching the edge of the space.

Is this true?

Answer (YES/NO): NO